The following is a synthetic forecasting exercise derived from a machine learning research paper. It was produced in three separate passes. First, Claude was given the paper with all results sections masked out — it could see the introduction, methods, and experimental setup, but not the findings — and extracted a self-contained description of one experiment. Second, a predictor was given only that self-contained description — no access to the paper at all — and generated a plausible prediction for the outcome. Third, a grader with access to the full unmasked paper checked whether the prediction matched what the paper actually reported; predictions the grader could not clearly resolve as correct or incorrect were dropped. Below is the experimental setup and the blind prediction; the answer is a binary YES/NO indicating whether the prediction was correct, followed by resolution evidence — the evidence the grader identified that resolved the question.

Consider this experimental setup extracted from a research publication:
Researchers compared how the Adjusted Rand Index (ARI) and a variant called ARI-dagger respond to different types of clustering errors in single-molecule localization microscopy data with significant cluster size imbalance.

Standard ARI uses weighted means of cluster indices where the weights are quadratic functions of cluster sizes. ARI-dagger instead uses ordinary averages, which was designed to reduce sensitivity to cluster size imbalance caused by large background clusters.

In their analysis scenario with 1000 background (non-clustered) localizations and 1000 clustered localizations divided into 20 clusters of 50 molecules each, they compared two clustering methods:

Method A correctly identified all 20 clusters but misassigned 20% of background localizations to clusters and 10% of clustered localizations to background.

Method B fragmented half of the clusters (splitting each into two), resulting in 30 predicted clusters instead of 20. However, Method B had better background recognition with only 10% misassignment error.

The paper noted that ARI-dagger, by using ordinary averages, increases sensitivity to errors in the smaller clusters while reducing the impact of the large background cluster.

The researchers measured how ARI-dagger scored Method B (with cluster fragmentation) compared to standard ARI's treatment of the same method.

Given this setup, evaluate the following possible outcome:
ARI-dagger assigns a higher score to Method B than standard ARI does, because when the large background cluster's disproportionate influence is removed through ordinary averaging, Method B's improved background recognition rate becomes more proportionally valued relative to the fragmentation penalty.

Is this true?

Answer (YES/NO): NO